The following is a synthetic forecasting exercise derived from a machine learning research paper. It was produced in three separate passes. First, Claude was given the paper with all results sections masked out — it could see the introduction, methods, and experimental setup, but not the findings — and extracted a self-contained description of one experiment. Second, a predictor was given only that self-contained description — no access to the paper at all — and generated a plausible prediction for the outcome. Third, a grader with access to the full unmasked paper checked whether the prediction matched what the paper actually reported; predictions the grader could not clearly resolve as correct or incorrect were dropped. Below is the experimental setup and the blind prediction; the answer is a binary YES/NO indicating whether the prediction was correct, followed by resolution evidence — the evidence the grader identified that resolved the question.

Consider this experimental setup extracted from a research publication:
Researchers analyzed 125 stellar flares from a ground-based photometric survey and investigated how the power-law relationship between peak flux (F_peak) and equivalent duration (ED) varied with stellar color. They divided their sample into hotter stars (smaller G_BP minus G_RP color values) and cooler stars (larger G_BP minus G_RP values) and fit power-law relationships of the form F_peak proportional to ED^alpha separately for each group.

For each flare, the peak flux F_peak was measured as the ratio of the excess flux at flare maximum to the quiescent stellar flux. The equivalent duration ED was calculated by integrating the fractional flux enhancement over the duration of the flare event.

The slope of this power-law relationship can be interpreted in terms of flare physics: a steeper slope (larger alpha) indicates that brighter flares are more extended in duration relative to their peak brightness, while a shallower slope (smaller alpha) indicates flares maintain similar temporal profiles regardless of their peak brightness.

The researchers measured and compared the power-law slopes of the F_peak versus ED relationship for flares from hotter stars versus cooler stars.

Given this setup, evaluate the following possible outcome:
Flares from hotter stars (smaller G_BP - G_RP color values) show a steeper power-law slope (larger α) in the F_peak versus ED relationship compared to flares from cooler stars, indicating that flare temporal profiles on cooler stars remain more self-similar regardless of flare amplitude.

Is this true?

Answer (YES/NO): NO